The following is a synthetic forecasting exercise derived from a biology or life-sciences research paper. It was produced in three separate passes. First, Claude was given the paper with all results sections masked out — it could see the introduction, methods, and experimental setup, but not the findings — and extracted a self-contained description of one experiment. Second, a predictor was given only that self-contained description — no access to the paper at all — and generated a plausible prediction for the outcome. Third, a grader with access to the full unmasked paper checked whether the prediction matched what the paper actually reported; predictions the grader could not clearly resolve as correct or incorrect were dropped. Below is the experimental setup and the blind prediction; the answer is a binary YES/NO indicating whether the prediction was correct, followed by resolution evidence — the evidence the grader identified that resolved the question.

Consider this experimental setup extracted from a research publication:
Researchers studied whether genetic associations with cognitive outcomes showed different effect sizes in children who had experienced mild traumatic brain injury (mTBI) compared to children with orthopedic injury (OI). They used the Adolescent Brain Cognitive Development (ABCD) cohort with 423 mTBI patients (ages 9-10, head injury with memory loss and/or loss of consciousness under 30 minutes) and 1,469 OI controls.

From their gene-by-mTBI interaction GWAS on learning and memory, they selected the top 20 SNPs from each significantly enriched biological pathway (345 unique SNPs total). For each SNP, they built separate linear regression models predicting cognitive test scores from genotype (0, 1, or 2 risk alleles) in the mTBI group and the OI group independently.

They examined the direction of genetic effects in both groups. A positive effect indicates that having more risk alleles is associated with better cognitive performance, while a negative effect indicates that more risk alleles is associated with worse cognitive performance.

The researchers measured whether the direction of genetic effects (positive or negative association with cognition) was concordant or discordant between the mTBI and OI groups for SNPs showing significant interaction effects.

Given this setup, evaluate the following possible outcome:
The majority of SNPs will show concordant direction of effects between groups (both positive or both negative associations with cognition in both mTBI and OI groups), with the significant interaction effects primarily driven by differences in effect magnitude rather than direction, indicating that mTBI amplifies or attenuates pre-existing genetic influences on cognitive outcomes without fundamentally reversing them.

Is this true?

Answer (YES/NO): NO